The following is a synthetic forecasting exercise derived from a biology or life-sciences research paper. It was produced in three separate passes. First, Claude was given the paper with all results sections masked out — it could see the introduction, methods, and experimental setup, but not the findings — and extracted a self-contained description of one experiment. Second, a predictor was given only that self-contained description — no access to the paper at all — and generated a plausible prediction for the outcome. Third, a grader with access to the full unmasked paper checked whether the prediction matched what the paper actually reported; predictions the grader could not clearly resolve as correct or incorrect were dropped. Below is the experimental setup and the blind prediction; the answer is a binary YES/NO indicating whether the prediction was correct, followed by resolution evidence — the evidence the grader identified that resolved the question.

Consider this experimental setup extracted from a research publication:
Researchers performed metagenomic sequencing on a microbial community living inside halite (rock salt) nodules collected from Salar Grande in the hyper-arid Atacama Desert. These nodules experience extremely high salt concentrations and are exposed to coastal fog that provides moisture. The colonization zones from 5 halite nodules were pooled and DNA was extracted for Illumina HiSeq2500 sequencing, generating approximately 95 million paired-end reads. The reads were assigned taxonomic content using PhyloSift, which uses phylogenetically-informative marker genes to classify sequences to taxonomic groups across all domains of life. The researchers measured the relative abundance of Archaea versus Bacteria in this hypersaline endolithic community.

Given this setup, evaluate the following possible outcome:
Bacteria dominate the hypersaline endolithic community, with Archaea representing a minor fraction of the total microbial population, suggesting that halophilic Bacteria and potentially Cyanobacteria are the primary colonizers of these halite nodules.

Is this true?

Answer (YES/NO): NO